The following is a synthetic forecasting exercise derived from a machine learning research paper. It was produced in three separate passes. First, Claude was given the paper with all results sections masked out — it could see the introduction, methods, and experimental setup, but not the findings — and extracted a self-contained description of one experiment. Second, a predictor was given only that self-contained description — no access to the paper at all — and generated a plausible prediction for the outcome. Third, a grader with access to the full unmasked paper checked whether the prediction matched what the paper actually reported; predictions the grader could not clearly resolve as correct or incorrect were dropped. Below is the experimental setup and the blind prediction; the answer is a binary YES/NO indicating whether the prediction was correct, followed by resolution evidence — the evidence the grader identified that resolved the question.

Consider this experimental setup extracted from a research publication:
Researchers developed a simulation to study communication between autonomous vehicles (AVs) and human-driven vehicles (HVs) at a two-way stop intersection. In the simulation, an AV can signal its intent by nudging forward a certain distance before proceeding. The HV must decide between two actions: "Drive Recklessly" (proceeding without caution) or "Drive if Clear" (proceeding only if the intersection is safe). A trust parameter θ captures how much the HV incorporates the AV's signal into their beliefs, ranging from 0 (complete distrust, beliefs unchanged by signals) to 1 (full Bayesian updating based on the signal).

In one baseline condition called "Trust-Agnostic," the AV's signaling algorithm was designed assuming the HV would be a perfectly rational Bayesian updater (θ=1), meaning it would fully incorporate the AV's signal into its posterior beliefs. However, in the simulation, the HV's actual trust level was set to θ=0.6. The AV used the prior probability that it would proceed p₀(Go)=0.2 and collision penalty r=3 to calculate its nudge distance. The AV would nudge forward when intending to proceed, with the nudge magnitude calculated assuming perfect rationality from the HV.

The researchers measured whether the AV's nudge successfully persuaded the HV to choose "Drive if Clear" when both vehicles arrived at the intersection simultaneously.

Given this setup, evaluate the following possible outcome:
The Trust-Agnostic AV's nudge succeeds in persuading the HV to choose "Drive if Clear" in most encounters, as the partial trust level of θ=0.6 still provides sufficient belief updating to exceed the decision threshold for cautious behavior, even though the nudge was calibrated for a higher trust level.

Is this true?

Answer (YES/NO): NO